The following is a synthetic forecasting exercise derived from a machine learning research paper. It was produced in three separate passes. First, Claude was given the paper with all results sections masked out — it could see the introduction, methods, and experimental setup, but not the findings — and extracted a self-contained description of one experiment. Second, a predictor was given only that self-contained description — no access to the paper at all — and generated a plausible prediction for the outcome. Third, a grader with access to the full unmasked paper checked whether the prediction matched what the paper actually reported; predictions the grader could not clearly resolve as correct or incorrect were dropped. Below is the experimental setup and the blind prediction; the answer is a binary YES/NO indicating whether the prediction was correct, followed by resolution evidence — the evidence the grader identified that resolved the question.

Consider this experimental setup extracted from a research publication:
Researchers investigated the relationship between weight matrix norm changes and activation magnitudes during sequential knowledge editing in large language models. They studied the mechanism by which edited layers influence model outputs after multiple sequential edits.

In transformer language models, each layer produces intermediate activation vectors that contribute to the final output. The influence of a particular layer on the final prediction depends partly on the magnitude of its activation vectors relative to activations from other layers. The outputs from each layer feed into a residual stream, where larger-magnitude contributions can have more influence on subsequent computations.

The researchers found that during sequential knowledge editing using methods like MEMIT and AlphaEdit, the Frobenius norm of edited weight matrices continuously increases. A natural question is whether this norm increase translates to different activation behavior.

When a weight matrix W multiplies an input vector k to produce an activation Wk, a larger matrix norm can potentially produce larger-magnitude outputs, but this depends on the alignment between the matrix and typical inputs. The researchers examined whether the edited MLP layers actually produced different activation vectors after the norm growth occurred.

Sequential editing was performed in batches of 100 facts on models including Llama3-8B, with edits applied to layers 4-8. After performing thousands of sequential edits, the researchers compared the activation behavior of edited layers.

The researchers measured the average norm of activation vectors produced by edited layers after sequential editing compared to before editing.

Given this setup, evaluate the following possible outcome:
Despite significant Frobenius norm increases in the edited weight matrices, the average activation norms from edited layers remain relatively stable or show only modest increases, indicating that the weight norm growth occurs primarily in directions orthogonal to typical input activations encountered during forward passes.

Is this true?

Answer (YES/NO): NO